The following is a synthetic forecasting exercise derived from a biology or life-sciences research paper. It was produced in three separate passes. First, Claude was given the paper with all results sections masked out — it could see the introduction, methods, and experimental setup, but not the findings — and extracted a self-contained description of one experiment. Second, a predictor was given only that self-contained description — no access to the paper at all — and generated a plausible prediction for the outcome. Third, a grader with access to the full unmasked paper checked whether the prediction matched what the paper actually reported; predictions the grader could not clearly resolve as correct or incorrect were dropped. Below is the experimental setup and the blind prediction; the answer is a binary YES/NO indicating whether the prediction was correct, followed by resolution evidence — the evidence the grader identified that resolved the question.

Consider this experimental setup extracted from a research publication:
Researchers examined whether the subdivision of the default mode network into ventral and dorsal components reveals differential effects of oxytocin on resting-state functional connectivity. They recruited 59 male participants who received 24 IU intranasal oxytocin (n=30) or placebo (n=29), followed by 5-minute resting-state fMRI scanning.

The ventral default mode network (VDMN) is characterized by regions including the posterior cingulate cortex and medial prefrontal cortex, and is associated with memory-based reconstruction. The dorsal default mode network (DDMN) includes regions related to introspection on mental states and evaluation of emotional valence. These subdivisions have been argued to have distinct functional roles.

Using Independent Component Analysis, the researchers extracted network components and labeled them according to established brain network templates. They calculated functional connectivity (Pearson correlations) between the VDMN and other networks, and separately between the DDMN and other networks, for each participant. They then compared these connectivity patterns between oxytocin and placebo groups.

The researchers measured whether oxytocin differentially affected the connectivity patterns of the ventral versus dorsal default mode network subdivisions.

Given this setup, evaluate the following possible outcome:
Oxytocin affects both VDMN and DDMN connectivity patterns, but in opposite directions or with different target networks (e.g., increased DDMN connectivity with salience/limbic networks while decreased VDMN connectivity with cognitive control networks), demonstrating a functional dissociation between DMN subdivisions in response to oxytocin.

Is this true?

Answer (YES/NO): NO